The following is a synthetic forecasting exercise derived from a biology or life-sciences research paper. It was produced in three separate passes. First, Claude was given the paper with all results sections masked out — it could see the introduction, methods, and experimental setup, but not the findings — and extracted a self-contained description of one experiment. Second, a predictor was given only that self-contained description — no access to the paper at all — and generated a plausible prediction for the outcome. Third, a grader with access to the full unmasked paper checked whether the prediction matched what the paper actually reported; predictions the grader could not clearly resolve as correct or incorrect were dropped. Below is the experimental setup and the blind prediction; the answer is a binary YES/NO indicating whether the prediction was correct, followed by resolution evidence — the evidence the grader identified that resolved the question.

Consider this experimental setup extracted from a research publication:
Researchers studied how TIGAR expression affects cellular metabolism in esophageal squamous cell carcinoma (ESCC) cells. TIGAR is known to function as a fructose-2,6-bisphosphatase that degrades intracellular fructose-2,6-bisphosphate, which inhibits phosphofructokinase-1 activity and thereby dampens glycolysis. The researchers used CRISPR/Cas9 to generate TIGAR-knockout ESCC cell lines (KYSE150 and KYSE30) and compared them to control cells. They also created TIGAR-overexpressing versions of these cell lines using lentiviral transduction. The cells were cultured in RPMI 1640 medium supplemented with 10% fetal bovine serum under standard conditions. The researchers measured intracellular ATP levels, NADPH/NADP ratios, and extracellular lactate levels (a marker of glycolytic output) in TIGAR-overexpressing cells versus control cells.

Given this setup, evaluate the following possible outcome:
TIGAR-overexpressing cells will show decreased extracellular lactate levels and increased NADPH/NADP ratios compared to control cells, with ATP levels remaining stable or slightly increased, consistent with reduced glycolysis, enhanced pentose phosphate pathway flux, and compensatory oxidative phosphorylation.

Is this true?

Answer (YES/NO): NO